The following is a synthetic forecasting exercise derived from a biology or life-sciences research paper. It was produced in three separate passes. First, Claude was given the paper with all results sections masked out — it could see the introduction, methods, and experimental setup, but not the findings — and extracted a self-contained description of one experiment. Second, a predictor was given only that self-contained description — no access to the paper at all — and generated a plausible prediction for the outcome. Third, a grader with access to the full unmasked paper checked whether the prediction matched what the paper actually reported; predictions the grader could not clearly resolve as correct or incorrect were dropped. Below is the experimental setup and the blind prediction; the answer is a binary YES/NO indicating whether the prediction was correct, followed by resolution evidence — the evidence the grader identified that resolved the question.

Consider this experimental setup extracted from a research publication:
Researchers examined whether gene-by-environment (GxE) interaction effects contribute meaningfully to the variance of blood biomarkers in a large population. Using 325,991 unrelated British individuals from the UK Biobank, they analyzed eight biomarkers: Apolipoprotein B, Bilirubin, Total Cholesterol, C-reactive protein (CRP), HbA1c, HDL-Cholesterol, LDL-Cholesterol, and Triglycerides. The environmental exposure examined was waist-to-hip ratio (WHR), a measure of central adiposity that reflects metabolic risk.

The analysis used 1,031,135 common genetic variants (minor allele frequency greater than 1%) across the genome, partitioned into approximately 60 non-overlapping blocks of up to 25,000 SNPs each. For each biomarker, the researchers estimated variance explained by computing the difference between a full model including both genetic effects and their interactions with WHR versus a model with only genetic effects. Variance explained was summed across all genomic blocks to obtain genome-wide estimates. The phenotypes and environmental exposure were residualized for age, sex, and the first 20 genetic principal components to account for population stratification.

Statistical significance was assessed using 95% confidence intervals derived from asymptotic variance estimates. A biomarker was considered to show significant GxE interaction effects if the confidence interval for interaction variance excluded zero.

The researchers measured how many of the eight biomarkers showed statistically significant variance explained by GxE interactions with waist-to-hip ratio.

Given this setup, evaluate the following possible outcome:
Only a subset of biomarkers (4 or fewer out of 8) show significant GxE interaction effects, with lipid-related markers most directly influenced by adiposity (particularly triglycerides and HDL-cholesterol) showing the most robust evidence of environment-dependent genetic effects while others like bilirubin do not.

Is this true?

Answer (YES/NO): NO